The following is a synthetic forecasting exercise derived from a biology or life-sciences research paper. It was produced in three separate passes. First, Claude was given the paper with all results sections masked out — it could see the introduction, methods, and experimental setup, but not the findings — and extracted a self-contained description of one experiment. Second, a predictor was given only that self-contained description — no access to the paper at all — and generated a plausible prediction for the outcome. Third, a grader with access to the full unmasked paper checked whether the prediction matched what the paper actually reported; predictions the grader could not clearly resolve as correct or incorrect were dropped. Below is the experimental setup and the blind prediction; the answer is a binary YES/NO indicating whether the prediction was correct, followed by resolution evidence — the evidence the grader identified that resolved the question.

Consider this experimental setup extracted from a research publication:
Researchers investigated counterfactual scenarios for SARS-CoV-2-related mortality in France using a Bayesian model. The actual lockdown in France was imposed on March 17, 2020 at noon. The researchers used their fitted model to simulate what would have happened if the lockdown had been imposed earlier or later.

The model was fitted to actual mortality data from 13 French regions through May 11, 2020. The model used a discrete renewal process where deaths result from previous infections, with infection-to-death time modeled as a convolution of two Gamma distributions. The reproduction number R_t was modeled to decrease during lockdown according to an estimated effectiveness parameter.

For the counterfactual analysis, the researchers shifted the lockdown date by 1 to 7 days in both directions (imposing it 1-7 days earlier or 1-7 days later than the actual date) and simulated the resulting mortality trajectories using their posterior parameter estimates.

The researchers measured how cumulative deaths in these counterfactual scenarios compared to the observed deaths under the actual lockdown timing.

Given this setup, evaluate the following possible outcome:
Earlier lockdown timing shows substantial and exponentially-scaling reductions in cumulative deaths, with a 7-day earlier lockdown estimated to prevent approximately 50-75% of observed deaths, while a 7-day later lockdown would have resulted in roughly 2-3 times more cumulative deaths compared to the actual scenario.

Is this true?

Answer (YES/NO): NO